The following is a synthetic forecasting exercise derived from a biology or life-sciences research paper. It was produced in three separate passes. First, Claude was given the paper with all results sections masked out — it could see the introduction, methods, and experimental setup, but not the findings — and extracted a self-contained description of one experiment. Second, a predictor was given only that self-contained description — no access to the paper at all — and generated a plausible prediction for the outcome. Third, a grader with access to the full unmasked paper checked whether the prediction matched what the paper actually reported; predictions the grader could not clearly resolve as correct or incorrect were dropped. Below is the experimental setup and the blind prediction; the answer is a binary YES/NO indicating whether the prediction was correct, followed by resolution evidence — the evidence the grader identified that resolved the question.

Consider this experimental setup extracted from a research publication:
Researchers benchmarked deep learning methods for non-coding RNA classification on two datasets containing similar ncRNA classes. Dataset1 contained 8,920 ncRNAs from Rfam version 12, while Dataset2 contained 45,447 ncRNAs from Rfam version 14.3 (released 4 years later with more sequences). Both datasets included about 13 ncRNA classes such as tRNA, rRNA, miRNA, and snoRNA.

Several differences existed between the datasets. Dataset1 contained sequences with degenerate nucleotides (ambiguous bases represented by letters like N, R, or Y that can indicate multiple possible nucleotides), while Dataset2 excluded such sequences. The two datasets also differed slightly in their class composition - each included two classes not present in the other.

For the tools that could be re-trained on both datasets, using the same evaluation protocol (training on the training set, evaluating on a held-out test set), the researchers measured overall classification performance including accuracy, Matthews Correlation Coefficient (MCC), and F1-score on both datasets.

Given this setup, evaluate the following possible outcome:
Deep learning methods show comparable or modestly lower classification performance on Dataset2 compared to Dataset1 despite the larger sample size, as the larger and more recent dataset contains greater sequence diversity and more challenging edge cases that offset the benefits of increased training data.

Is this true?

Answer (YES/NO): NO